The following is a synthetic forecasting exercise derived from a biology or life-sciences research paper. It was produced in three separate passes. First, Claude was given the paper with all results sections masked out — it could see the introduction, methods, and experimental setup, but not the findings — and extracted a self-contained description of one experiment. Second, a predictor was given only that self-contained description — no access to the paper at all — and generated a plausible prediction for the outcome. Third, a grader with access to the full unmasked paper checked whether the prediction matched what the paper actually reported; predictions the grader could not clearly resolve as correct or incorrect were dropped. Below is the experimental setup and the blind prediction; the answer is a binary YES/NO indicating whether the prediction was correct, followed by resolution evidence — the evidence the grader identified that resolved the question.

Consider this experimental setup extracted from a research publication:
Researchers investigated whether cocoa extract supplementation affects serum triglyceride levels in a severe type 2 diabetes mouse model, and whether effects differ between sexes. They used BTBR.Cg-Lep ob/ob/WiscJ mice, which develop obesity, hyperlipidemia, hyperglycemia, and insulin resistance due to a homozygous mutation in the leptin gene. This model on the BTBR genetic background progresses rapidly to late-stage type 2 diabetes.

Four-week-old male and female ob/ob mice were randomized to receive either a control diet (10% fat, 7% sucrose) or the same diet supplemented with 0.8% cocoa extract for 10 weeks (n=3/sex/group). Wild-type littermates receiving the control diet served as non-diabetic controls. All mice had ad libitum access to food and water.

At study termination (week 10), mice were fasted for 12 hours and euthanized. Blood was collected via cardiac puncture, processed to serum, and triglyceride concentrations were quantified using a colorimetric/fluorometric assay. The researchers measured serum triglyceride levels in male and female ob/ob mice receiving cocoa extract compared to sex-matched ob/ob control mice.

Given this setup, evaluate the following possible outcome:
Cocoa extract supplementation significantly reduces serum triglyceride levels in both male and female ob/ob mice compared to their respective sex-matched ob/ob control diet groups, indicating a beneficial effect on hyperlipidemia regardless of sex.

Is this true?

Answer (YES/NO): NO